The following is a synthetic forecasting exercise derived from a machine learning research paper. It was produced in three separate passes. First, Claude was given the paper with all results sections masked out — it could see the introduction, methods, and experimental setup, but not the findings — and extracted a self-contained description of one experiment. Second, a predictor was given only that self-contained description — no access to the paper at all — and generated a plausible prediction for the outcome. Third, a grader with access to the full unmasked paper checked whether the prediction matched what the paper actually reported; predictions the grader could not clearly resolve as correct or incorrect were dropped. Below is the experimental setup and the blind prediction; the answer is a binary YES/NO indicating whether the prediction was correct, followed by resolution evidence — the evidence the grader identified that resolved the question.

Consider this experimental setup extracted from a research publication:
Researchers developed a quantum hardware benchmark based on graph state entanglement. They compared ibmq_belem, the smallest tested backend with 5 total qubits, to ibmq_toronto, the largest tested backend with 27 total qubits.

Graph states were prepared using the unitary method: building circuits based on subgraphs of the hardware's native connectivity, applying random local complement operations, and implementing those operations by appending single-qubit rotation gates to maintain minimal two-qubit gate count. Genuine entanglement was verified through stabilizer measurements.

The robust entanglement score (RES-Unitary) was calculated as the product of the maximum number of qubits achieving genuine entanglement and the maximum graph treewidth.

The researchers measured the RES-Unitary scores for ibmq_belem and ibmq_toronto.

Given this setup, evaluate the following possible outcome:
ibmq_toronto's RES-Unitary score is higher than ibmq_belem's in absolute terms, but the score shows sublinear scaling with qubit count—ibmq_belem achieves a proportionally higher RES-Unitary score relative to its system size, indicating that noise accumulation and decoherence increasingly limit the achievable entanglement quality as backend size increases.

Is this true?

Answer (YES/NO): YES